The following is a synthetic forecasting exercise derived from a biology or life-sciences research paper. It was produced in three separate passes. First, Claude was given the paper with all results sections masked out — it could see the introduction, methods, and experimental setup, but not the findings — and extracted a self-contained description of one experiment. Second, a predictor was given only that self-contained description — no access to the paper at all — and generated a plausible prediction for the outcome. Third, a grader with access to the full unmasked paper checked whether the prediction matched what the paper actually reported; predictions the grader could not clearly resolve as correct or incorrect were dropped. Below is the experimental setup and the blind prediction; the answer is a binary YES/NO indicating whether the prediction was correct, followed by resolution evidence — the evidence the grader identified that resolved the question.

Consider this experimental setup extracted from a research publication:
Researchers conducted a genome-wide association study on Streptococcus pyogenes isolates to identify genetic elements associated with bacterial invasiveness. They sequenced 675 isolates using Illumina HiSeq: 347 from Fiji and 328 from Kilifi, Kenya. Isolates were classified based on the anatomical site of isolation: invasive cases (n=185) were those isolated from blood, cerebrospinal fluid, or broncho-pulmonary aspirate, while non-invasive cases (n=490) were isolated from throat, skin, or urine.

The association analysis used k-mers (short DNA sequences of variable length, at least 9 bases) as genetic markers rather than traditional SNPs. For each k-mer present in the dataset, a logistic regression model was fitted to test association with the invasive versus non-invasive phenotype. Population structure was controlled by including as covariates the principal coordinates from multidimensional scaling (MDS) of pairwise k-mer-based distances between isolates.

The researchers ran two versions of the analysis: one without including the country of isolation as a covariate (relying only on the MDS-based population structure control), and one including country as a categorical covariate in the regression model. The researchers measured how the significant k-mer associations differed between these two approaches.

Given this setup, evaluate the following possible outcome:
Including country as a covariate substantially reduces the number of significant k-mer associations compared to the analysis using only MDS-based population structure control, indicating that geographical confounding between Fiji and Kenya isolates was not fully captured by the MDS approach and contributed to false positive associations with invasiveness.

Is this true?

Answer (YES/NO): YES